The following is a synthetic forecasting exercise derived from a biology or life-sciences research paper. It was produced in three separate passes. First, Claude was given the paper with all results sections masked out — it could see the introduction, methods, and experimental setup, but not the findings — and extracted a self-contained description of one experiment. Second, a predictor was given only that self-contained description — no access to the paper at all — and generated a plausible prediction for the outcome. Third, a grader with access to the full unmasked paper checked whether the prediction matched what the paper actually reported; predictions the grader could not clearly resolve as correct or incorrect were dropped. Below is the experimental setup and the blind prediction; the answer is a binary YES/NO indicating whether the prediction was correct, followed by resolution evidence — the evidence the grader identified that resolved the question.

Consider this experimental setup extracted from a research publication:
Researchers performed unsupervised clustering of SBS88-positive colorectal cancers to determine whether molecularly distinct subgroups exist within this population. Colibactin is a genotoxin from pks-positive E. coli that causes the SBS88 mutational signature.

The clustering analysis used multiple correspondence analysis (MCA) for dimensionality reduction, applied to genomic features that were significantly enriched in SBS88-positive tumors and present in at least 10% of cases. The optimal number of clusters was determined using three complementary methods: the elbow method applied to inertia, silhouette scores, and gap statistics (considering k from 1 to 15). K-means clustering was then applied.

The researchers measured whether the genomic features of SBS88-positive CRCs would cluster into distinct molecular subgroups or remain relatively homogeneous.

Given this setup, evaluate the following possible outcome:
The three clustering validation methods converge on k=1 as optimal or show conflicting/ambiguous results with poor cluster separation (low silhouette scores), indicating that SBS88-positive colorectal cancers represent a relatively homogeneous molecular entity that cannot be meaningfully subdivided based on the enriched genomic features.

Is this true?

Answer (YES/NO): NO